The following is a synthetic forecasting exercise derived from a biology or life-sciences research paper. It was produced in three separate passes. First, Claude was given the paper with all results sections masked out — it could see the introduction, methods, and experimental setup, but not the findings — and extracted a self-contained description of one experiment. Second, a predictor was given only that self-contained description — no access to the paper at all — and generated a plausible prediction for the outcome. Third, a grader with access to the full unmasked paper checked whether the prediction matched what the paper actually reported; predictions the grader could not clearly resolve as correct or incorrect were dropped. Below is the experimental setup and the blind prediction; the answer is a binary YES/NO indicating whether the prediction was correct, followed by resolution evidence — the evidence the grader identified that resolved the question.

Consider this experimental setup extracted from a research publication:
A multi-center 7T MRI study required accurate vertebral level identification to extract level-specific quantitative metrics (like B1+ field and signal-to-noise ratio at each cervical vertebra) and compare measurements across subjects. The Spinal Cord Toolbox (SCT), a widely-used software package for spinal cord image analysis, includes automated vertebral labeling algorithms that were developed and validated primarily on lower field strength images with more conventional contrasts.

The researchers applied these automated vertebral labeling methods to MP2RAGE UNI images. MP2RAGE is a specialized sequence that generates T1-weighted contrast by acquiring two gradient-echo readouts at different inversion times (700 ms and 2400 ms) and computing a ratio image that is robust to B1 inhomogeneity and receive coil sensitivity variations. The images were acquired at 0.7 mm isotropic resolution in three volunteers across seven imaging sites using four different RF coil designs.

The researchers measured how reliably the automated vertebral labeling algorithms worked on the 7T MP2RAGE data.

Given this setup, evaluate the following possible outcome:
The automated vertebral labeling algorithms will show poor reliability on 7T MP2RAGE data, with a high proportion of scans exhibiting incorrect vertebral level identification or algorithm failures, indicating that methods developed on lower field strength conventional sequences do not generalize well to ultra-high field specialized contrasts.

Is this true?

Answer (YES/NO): YES